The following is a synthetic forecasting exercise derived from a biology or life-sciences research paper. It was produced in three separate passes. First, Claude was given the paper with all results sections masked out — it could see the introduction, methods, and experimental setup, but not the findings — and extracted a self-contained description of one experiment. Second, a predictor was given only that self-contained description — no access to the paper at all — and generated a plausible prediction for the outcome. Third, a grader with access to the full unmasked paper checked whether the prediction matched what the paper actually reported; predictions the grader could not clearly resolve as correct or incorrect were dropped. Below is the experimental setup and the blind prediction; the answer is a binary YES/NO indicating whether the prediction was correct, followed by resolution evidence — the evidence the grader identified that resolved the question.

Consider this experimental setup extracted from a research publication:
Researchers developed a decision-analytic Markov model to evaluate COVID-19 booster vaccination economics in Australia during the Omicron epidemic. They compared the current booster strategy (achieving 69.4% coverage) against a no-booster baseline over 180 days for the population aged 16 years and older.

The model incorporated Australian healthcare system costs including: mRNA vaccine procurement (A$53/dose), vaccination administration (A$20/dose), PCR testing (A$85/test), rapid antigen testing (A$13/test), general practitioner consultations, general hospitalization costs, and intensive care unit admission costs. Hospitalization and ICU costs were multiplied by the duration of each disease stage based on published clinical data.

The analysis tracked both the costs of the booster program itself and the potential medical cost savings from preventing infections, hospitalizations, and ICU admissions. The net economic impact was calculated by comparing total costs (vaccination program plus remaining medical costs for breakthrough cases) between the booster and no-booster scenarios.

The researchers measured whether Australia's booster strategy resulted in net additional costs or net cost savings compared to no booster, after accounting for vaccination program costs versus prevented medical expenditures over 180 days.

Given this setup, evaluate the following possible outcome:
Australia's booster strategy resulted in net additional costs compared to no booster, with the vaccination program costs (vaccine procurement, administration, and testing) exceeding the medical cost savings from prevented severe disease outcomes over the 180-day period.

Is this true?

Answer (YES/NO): NO